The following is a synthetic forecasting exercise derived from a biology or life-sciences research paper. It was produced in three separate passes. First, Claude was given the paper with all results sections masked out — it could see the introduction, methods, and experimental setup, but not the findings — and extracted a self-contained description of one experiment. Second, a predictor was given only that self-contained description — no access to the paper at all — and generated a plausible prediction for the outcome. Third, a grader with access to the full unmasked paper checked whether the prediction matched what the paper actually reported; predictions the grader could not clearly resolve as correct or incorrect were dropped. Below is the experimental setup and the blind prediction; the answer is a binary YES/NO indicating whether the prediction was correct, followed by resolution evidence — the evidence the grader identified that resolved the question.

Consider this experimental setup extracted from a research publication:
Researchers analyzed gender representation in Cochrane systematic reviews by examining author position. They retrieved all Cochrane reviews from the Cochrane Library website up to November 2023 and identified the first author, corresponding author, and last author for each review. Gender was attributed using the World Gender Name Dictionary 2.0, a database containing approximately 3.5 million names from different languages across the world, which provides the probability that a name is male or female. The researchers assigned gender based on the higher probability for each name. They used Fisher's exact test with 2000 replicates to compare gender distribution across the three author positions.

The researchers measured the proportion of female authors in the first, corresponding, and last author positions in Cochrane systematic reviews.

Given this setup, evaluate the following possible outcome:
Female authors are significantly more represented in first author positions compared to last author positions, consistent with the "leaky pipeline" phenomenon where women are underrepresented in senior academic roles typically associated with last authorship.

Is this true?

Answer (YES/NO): YES